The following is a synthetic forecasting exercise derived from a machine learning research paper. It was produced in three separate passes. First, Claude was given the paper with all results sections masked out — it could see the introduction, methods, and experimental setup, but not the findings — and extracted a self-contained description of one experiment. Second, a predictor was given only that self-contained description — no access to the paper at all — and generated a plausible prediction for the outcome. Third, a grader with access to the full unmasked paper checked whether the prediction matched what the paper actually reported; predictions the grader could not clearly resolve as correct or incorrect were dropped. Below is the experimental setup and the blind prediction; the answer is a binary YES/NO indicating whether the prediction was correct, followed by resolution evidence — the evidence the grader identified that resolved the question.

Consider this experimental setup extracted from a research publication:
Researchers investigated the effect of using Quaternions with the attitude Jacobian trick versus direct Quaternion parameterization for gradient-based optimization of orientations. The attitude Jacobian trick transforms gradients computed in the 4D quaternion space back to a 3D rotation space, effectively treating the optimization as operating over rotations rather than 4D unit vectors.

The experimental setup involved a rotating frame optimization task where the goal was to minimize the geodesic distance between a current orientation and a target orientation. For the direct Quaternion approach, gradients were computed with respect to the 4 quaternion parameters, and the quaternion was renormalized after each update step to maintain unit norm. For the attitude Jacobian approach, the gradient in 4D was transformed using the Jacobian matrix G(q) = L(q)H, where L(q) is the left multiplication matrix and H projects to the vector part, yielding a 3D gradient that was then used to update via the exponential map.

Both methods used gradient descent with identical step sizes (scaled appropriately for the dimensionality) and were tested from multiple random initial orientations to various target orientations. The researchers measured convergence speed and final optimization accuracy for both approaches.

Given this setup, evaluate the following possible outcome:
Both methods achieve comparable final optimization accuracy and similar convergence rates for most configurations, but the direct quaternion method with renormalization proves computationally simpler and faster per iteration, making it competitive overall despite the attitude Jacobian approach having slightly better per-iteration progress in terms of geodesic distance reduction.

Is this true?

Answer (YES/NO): NO